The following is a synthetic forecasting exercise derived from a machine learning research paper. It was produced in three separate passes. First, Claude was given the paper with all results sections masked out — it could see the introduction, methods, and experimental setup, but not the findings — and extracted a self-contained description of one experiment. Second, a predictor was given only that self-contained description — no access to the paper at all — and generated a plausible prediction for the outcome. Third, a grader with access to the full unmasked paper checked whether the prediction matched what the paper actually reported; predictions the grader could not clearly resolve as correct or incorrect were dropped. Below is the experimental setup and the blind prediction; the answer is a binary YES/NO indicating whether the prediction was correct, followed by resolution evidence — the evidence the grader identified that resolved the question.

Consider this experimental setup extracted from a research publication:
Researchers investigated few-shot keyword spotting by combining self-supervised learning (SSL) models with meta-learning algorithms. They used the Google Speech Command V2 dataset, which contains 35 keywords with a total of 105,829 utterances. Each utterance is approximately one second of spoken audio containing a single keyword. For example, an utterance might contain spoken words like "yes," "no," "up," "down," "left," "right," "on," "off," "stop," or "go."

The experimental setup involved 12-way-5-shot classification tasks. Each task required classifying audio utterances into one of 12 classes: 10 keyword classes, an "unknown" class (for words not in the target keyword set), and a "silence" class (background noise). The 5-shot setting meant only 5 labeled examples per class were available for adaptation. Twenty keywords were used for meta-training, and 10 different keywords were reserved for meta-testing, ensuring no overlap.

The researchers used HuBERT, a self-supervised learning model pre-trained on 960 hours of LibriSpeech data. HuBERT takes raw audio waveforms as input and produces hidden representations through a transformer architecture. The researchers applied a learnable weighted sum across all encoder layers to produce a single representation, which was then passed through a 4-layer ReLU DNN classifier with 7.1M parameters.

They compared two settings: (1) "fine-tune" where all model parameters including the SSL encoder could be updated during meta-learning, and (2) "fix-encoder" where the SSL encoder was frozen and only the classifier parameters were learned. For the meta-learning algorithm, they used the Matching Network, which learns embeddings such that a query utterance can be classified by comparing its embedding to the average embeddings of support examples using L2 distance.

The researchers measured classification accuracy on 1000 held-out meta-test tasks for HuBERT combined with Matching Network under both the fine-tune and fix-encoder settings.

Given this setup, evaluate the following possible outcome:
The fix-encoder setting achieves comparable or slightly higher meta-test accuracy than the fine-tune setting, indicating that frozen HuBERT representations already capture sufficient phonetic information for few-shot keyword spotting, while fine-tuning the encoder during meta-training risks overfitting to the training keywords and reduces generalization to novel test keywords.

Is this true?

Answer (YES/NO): YES